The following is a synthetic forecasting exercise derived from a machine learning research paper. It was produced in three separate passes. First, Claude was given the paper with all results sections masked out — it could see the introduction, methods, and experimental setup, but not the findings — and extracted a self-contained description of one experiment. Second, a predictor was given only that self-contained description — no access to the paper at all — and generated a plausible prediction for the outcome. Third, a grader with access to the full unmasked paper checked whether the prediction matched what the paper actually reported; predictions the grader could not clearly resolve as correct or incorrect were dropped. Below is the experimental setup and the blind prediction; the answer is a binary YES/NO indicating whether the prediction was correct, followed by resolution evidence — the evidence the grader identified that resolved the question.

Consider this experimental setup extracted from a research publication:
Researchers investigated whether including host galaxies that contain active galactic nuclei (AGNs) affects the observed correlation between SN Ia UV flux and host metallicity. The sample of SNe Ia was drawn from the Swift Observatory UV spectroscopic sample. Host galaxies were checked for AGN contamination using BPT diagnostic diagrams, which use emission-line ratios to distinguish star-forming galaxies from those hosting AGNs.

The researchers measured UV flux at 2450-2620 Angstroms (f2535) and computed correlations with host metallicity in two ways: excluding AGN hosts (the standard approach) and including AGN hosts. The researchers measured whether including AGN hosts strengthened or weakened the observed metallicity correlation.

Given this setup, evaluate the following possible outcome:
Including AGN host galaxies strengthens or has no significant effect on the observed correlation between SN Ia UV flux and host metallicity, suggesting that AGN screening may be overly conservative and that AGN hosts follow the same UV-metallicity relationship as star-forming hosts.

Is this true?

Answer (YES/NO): YES